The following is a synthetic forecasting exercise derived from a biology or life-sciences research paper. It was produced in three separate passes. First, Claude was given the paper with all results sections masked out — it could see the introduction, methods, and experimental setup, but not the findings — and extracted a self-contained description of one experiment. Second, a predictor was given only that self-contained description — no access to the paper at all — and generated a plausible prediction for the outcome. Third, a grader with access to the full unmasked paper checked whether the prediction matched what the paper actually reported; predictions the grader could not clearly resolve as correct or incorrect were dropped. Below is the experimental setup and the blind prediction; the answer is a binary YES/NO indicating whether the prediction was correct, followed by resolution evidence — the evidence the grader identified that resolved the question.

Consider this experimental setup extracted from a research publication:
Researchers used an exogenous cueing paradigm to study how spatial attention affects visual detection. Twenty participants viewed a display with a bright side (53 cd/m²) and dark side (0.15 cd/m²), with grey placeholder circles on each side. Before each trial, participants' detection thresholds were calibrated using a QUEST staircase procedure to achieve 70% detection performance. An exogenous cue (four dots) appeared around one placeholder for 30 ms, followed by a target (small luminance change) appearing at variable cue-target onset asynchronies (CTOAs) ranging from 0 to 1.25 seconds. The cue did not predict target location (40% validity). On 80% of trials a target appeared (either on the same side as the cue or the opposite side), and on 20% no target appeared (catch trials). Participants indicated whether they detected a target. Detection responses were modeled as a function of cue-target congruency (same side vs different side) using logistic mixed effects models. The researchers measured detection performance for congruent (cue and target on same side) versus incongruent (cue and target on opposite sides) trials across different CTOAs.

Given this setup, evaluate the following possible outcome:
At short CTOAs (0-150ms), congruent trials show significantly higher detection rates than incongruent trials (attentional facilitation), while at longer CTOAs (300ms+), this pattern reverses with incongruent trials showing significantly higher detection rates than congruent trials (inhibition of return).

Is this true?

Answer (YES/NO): NO